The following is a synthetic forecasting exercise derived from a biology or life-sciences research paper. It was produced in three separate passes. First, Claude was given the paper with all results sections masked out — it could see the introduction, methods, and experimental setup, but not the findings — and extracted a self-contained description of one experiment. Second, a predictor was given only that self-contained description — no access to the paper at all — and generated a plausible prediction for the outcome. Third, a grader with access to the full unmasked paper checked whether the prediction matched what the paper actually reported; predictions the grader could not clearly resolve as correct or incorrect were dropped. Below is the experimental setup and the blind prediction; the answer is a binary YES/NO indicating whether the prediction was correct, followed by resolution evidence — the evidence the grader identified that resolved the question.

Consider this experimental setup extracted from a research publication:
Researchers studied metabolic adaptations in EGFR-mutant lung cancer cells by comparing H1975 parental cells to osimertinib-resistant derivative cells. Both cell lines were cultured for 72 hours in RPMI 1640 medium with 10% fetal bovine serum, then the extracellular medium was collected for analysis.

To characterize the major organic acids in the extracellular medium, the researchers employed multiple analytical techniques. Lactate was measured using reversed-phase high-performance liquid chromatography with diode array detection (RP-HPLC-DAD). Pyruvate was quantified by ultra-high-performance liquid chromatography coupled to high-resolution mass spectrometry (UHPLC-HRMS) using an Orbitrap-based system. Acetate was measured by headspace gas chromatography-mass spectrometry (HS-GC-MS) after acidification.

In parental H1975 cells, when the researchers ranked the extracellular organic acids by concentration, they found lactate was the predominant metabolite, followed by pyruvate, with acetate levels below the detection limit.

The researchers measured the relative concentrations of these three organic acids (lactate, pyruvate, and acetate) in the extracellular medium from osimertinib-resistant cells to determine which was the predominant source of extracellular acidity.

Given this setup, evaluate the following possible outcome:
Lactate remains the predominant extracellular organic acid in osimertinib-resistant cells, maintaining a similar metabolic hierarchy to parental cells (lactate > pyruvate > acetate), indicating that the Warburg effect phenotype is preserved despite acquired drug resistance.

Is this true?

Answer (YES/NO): NO